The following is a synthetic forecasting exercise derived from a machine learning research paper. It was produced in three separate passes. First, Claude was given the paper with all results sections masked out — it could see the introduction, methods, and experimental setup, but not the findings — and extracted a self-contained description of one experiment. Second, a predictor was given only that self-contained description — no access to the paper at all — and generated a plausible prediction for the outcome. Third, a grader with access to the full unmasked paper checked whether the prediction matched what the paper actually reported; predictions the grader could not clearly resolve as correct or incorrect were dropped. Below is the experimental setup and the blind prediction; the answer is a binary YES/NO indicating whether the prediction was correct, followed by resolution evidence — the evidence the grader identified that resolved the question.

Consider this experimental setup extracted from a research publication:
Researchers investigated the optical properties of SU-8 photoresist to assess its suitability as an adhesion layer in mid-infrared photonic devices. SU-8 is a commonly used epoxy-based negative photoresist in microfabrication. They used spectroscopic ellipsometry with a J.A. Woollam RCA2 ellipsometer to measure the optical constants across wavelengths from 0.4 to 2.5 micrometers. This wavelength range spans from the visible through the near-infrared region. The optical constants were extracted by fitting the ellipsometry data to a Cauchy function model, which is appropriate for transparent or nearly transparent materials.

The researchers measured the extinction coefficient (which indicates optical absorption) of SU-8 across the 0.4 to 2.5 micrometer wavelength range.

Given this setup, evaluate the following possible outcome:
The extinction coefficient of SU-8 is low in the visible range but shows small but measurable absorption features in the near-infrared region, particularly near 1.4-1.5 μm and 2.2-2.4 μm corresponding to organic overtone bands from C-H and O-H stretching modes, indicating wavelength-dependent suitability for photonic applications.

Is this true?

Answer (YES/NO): NO